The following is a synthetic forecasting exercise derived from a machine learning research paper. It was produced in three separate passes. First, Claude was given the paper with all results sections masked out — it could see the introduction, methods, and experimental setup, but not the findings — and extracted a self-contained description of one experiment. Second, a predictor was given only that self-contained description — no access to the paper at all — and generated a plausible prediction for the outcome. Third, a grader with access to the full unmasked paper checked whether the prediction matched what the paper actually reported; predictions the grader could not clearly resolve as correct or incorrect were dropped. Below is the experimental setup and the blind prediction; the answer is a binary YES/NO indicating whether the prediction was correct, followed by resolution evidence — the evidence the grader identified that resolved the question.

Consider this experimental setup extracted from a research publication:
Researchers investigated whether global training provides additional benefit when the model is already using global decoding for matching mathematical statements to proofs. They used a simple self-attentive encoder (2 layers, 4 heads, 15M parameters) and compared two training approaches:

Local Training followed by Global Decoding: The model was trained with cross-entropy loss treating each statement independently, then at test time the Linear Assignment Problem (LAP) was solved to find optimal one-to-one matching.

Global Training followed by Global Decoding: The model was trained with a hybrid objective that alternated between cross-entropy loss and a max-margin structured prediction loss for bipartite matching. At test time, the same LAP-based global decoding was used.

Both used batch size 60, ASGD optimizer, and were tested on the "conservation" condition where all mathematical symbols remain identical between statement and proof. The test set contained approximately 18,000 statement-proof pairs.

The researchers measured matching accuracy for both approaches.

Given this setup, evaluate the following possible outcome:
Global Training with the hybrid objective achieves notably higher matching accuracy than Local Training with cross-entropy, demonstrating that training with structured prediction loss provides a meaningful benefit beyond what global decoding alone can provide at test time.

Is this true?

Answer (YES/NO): NO